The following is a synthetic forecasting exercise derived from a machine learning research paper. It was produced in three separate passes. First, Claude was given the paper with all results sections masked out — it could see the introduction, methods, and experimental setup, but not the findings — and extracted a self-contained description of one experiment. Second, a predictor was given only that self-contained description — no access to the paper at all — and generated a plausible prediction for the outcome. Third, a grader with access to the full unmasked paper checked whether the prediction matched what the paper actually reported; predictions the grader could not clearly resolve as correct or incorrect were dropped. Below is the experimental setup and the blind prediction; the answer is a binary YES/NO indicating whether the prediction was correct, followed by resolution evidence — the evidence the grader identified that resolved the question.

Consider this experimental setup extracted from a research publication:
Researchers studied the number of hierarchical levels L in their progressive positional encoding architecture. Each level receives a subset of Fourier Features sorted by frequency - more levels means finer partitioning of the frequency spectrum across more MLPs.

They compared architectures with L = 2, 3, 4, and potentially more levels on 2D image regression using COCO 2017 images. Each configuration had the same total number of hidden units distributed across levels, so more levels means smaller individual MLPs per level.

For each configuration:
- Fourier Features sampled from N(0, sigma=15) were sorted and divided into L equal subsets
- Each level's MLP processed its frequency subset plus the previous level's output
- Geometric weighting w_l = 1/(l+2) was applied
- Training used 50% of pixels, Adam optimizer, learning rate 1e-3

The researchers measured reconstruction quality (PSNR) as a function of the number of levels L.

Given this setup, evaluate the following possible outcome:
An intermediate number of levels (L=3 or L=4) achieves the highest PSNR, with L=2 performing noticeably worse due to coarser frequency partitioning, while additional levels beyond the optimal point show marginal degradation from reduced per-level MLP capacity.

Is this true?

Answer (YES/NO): NO